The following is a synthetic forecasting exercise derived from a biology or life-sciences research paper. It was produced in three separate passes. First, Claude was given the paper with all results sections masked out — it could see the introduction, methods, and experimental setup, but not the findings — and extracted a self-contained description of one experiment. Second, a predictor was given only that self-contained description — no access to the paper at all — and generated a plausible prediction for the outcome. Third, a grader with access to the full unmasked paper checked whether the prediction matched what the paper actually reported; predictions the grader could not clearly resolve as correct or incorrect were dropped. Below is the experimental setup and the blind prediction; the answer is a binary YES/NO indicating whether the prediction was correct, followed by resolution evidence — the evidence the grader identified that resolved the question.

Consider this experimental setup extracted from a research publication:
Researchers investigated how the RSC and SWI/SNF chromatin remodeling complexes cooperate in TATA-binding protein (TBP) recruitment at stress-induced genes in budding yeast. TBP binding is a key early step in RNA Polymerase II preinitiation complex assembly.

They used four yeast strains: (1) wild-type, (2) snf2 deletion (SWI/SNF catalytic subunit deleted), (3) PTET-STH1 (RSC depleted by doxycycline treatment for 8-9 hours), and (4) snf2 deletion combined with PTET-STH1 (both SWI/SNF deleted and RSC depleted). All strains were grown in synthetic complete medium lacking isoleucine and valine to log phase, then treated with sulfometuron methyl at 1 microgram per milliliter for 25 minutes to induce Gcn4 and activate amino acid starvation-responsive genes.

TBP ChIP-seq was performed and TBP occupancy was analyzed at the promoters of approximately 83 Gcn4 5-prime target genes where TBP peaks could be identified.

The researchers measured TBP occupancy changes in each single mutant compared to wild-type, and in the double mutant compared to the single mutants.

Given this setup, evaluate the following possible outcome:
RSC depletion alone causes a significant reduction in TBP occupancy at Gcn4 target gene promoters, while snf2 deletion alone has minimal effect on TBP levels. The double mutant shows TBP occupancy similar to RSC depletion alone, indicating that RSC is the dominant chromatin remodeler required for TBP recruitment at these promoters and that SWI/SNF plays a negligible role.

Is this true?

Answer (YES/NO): NO